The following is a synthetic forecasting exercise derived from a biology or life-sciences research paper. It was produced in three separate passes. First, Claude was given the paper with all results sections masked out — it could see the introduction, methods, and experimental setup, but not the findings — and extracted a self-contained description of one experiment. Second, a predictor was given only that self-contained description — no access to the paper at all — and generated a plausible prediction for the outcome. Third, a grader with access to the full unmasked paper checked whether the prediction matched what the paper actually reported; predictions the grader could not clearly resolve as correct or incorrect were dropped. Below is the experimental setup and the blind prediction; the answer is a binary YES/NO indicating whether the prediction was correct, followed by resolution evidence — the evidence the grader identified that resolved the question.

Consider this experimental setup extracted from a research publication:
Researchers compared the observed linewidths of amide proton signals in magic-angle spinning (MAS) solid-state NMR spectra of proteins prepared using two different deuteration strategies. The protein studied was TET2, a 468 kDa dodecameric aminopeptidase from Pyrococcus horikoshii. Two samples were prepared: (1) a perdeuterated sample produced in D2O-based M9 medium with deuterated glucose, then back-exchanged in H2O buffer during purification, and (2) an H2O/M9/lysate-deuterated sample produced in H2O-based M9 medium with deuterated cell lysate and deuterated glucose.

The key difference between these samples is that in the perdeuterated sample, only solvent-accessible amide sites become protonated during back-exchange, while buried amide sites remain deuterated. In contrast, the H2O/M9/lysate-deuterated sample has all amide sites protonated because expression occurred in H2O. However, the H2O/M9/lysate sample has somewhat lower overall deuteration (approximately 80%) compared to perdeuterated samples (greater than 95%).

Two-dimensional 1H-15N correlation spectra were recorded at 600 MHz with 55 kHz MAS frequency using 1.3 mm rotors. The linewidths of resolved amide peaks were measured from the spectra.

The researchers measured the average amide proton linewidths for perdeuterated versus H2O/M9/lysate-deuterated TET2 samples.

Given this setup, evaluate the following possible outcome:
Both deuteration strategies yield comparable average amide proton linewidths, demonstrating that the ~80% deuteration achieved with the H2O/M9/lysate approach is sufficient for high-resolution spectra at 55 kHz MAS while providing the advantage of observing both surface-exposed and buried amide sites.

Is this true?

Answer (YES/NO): YES